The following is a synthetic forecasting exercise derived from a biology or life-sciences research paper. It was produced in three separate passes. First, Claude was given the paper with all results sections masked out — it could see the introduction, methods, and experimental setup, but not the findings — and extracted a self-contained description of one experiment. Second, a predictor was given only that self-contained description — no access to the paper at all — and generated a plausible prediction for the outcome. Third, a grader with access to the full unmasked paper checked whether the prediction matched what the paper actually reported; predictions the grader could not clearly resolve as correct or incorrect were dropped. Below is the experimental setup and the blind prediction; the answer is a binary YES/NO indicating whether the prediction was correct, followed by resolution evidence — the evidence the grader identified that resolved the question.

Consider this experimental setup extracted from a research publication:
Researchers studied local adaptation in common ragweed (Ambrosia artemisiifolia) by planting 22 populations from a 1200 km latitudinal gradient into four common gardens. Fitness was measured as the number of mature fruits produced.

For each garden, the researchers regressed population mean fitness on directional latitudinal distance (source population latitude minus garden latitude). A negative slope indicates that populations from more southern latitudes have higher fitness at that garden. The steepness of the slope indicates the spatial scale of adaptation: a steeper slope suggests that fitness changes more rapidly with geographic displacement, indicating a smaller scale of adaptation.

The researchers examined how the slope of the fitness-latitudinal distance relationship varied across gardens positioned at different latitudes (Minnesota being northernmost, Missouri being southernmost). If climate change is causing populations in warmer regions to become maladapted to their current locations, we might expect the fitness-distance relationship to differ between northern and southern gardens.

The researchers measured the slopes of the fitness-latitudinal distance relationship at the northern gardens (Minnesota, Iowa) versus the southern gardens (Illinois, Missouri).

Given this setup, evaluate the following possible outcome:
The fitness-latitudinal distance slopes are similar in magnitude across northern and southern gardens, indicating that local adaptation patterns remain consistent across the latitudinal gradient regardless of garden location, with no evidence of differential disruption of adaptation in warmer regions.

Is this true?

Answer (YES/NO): NO